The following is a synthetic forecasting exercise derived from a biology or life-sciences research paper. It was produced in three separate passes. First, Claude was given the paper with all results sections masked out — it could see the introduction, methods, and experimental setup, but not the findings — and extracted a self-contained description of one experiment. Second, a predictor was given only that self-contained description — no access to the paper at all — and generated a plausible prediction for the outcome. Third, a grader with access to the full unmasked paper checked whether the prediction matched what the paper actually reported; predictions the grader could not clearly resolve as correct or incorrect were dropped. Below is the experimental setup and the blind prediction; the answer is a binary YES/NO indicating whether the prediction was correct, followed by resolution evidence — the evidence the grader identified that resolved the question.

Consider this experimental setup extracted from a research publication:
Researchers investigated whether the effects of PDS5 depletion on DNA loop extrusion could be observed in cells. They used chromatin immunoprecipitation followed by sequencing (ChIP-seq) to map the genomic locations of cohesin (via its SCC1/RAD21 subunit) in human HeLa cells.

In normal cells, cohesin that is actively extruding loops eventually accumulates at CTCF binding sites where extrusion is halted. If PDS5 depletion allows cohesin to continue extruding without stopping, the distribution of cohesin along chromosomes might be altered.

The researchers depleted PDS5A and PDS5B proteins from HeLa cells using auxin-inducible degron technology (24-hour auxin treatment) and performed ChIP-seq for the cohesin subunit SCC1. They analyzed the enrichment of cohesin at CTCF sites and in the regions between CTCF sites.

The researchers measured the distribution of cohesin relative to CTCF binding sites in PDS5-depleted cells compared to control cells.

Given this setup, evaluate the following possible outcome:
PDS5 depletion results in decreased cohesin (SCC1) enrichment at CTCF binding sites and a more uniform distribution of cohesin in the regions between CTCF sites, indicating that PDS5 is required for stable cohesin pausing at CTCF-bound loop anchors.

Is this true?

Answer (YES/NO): NO